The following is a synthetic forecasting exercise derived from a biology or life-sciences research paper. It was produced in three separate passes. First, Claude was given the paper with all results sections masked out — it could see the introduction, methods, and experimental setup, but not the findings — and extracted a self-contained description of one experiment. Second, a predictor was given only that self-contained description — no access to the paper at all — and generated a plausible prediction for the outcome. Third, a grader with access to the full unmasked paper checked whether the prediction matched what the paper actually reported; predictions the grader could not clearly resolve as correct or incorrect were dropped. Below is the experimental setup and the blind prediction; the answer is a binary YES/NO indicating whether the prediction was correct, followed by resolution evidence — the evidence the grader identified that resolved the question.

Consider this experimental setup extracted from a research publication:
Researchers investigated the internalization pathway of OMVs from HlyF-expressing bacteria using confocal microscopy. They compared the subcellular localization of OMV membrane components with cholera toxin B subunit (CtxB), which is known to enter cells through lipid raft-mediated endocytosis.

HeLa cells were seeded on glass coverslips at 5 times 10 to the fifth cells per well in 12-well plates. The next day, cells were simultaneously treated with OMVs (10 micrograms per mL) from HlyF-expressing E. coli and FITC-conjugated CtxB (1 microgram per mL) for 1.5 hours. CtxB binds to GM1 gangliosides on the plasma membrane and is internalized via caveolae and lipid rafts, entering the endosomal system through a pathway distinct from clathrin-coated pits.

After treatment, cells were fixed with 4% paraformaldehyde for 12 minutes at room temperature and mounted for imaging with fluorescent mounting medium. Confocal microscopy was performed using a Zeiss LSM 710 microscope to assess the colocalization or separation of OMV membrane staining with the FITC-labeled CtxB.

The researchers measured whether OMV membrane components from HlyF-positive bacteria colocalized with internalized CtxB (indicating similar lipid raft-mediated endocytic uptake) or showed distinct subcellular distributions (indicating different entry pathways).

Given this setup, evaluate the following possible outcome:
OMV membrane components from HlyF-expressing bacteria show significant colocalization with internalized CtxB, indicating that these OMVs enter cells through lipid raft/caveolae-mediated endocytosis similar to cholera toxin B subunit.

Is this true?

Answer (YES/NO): NO